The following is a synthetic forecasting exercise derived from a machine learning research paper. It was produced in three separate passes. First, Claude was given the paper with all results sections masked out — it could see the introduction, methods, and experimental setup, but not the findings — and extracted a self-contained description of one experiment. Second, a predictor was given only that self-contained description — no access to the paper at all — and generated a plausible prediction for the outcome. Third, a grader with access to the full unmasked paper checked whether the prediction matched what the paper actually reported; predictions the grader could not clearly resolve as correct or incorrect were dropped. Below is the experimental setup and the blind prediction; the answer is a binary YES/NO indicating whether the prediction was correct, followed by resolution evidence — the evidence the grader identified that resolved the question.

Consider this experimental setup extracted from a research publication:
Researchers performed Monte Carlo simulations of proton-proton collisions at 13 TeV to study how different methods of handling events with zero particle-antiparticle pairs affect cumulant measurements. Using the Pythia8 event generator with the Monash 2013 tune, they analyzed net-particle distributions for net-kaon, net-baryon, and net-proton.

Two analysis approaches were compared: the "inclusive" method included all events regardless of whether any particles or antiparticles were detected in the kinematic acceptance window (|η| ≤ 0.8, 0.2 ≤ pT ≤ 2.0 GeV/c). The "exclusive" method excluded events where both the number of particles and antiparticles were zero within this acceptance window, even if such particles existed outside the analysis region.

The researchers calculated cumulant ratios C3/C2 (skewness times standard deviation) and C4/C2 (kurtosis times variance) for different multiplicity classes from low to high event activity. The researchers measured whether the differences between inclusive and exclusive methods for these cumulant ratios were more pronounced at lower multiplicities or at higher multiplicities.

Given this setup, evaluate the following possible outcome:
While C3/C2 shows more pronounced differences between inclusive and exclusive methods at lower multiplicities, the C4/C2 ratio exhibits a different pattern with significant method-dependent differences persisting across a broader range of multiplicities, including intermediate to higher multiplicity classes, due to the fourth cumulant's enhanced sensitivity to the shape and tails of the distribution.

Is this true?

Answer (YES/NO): NO